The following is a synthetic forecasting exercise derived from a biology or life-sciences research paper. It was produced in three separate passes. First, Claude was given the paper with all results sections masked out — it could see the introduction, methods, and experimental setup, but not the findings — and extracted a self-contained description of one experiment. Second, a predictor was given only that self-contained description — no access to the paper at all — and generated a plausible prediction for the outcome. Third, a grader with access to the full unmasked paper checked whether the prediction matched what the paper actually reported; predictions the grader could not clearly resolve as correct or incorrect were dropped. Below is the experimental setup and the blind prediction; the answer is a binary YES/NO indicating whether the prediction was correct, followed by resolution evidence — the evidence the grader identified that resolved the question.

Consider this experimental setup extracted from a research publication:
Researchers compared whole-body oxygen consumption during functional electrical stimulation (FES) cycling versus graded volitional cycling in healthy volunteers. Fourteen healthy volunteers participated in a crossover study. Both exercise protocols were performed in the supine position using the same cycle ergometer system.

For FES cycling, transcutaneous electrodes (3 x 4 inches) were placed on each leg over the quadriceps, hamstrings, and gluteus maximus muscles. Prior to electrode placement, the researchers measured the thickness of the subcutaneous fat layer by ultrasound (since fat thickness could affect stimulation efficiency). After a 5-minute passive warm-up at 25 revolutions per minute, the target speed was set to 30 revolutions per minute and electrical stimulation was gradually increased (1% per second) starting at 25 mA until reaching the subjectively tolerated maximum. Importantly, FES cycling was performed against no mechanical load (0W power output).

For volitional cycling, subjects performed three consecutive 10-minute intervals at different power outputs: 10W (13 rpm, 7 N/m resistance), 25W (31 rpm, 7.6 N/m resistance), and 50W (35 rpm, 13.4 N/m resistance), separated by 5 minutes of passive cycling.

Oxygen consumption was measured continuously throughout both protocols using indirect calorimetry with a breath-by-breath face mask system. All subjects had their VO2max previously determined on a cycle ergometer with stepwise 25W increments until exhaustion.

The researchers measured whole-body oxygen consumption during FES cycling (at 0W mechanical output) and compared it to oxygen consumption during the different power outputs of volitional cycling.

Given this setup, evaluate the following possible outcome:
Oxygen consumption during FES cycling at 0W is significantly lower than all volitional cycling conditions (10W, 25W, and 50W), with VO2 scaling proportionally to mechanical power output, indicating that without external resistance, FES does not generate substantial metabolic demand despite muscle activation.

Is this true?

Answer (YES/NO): NO